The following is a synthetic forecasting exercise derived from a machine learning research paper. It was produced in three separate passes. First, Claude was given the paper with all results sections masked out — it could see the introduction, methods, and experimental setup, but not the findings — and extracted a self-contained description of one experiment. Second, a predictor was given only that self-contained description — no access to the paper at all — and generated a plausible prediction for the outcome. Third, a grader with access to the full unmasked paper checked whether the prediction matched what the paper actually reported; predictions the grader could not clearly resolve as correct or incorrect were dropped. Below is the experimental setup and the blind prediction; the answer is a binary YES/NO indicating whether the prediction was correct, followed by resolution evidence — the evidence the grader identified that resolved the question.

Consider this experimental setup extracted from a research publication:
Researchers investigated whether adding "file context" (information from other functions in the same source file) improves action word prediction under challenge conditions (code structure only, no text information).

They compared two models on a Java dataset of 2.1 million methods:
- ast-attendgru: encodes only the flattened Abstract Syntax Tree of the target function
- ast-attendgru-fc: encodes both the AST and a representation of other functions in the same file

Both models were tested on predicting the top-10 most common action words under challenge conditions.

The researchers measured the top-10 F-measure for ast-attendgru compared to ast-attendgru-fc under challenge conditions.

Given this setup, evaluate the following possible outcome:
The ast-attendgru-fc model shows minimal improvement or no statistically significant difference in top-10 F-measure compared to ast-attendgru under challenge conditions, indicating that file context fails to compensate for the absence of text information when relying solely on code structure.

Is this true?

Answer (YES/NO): NO